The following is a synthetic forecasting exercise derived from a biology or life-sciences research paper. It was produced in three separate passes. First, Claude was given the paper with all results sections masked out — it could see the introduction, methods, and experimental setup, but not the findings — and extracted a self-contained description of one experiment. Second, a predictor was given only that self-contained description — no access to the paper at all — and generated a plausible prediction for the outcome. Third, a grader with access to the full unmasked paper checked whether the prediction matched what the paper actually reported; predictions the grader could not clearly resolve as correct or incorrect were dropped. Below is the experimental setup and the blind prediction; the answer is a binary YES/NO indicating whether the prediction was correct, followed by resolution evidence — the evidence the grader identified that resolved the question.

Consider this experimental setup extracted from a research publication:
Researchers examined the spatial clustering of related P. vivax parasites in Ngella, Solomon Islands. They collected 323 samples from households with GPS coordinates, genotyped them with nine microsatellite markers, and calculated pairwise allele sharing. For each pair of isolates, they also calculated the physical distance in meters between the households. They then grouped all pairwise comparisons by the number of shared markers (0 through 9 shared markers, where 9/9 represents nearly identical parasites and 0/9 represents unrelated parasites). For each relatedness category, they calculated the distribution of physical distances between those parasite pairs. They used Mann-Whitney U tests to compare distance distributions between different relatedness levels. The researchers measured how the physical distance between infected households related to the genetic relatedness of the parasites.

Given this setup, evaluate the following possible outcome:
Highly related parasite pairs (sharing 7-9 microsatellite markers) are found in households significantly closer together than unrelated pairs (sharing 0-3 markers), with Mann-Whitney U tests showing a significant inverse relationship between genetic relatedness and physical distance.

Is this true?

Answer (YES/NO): YES